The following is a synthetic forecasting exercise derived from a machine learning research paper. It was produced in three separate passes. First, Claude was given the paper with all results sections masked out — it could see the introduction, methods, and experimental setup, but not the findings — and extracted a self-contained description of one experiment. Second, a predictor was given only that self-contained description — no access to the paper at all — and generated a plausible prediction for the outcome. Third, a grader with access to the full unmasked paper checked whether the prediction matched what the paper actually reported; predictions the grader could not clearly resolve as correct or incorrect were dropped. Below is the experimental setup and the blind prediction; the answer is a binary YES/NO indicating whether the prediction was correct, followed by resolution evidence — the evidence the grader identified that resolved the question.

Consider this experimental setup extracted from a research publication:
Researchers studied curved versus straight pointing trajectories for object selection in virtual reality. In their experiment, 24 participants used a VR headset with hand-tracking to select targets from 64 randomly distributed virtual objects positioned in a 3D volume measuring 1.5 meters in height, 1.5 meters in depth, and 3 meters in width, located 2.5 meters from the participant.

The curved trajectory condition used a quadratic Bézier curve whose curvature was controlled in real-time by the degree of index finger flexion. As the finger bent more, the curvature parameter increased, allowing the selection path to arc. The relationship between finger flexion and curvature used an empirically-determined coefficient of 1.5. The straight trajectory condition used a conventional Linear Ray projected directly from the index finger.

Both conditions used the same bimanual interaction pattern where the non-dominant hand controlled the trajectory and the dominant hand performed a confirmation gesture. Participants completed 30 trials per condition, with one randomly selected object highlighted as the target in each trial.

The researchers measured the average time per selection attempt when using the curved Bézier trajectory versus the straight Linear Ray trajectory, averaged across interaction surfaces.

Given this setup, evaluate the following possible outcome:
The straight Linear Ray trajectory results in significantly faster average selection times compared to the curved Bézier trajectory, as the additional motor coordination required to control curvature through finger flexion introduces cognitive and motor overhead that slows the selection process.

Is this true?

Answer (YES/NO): NO